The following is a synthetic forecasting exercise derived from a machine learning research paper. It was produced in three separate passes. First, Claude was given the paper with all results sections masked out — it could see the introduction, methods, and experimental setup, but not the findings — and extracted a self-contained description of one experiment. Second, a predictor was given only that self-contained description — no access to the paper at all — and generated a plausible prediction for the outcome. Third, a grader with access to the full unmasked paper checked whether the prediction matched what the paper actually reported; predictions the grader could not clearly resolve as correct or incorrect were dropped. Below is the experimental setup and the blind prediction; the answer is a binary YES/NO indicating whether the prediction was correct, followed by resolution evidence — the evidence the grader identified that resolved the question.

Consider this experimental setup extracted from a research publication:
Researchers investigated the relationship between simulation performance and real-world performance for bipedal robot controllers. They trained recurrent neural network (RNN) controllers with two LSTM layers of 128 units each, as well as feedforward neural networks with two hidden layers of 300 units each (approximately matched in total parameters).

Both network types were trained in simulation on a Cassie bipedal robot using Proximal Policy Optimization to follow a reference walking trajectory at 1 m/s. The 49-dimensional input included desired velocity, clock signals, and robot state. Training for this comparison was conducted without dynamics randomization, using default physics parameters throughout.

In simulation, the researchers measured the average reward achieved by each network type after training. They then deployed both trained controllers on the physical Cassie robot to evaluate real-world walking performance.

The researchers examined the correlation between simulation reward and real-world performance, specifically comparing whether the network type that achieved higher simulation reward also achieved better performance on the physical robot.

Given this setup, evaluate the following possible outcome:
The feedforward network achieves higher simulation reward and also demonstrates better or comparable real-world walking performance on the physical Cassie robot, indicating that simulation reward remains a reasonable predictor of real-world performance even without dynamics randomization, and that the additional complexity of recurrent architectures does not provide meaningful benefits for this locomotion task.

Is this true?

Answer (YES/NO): NO